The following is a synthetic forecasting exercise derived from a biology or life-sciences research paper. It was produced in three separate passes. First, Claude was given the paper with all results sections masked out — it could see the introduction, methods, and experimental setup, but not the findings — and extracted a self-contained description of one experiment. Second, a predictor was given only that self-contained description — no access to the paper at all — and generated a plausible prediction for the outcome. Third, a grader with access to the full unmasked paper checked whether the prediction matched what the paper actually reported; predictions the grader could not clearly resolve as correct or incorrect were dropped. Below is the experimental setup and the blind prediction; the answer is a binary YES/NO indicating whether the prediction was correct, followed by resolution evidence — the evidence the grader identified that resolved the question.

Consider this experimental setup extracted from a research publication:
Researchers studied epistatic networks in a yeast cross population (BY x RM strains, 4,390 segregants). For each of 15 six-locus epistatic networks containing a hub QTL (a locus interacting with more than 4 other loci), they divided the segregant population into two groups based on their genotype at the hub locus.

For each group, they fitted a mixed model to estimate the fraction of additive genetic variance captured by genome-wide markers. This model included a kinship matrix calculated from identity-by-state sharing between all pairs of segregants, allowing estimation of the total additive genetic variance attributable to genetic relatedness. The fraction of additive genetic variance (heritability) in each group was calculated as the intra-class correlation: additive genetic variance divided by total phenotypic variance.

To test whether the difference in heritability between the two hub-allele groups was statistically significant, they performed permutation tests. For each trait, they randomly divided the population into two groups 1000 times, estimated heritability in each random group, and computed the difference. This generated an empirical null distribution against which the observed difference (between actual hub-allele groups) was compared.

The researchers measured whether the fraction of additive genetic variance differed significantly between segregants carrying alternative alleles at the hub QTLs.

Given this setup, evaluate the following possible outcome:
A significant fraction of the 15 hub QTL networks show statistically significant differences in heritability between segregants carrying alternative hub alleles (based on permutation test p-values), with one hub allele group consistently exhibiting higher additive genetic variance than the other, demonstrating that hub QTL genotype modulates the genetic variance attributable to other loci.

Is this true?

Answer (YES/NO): YES